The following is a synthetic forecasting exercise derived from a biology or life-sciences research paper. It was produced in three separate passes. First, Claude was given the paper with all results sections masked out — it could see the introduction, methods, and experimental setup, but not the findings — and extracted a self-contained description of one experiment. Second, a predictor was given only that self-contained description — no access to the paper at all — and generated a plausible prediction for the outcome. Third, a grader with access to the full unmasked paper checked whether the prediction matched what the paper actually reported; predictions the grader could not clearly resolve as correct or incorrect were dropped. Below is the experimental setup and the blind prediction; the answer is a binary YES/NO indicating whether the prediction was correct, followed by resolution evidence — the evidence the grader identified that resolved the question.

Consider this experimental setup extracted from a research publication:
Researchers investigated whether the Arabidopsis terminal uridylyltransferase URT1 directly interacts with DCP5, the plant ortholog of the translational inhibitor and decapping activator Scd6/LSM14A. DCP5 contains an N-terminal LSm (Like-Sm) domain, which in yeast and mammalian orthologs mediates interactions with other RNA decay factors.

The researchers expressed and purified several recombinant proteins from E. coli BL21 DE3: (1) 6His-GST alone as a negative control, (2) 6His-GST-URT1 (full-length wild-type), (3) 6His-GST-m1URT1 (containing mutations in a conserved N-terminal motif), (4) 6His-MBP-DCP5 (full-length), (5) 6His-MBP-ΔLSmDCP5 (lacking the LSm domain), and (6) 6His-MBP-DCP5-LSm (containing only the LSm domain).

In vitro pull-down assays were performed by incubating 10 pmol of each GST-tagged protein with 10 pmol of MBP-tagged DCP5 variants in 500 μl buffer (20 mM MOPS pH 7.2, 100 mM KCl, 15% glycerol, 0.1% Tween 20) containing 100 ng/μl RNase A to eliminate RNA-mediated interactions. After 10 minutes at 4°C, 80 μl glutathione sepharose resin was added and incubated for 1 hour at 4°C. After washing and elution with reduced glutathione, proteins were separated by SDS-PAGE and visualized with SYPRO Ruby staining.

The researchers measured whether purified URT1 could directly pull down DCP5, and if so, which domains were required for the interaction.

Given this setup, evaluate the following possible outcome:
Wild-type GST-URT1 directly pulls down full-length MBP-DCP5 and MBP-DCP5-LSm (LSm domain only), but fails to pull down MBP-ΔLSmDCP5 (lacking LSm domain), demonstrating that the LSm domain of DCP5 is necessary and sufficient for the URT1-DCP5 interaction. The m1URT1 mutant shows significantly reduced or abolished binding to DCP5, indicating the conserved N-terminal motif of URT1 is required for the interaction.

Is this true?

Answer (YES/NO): YES